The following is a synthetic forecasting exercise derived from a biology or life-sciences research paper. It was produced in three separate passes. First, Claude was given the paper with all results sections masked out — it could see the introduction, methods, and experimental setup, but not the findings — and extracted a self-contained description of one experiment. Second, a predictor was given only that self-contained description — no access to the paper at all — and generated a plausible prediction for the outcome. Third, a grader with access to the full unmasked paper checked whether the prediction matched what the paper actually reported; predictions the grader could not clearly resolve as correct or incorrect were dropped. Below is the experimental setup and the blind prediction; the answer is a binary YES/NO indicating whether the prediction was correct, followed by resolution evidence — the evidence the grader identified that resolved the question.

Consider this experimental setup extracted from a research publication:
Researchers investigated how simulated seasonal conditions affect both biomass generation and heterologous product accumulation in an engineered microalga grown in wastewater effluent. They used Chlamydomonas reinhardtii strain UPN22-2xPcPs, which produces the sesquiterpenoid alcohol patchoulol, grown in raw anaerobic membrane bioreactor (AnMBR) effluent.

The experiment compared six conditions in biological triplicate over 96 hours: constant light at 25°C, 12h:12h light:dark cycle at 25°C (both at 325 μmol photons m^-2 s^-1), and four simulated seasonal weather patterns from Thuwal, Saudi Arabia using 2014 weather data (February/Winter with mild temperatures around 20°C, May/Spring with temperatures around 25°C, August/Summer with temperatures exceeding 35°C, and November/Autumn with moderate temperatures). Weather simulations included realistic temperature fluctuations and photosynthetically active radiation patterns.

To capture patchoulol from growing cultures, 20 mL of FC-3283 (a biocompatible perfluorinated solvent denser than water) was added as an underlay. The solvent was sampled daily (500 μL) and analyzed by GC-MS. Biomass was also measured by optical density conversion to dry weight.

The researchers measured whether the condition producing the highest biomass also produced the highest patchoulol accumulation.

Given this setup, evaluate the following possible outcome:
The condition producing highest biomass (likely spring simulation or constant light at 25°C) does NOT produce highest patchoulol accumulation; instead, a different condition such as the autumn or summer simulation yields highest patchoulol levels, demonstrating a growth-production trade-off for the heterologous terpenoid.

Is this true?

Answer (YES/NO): NO